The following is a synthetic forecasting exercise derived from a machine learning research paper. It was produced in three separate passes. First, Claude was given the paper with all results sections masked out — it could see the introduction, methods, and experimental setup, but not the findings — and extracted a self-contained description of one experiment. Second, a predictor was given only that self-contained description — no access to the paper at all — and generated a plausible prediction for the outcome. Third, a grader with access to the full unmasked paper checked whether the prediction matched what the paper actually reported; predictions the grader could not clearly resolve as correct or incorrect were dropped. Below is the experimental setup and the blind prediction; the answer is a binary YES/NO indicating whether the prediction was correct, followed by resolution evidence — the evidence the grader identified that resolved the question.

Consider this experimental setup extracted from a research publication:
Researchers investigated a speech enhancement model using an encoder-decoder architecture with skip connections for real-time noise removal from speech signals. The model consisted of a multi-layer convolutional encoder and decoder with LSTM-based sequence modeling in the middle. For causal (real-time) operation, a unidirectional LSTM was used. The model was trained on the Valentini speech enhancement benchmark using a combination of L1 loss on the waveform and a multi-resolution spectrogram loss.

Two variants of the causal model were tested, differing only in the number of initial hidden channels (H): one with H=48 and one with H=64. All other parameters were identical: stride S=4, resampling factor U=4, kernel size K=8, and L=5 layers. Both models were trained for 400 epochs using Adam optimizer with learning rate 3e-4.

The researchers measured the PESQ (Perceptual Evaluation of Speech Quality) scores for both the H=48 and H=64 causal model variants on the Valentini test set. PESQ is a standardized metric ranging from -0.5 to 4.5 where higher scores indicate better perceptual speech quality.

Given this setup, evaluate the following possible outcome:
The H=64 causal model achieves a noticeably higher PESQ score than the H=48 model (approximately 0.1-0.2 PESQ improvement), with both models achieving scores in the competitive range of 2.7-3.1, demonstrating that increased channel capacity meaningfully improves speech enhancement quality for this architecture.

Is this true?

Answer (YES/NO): NO